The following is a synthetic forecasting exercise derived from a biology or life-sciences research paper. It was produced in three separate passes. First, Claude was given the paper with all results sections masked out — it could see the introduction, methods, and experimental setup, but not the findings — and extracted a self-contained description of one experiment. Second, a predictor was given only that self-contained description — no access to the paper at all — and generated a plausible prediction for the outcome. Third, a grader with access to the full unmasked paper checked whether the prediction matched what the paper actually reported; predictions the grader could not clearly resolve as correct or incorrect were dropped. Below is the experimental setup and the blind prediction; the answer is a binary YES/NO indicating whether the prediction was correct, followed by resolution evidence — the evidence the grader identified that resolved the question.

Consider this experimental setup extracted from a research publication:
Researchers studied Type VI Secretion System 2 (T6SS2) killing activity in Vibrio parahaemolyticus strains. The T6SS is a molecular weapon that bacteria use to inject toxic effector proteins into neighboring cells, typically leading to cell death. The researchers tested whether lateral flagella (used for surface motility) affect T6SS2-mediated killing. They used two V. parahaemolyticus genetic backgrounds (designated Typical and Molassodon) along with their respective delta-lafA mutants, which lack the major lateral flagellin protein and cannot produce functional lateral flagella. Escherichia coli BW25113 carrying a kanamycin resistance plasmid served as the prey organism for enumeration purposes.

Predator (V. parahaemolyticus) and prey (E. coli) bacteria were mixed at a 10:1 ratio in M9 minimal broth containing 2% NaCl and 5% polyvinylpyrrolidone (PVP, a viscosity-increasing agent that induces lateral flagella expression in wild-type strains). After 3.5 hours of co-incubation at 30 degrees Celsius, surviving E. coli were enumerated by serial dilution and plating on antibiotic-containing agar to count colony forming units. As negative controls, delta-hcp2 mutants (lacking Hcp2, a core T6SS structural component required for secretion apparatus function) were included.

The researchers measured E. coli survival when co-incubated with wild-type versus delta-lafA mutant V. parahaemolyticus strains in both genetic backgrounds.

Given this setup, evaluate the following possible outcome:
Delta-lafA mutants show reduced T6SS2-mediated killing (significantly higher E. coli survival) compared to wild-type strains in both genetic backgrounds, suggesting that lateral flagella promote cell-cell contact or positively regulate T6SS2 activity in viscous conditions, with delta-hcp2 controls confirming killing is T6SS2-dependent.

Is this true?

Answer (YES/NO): NO